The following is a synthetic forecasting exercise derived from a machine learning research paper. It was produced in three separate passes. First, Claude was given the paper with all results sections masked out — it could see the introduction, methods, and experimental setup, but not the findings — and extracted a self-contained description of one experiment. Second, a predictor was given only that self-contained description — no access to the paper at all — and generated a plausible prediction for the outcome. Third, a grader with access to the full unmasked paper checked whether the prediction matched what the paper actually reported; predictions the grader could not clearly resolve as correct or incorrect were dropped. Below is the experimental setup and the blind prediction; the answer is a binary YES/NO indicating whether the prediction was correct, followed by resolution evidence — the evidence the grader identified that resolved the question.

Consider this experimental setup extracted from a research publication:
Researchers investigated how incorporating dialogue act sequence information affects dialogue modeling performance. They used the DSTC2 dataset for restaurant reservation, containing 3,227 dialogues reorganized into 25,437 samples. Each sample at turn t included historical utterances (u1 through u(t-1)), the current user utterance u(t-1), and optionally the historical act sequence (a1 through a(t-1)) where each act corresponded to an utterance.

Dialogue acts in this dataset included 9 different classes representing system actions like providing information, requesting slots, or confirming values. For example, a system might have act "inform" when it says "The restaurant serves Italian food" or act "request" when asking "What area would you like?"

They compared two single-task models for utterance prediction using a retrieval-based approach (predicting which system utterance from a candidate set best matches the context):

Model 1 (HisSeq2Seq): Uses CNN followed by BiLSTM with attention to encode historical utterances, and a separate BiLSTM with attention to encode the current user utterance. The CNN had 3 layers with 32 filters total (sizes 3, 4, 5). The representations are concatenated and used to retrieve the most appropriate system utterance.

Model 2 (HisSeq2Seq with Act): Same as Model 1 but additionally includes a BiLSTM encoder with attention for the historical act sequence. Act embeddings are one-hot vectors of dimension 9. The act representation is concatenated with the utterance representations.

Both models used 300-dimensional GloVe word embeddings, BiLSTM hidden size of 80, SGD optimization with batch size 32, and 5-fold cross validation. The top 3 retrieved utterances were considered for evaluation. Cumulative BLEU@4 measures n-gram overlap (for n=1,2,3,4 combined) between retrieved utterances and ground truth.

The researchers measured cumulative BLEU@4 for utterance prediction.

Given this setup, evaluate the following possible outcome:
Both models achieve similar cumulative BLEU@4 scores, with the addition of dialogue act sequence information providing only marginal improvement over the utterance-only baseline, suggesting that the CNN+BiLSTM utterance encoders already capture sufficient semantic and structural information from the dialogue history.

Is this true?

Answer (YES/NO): NO